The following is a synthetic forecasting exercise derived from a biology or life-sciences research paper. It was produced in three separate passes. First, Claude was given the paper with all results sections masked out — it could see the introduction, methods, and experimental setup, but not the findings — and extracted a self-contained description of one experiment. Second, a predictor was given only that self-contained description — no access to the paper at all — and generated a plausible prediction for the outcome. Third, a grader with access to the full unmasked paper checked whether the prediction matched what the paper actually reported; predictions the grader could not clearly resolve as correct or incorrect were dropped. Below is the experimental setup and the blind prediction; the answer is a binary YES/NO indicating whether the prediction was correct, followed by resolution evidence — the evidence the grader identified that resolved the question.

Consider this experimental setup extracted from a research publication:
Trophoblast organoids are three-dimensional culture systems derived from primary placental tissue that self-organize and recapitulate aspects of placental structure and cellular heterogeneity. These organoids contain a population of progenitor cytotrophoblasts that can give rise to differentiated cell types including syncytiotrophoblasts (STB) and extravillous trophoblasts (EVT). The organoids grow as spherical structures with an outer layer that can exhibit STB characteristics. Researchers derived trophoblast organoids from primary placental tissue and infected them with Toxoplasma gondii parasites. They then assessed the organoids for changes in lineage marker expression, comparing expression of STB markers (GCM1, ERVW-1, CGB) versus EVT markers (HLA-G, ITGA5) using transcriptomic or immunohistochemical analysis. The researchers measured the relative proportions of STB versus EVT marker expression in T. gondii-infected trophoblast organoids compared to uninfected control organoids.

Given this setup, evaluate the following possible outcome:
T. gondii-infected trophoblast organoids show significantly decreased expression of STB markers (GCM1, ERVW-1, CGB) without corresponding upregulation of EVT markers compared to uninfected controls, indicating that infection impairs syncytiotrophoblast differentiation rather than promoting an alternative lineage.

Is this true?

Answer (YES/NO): NO